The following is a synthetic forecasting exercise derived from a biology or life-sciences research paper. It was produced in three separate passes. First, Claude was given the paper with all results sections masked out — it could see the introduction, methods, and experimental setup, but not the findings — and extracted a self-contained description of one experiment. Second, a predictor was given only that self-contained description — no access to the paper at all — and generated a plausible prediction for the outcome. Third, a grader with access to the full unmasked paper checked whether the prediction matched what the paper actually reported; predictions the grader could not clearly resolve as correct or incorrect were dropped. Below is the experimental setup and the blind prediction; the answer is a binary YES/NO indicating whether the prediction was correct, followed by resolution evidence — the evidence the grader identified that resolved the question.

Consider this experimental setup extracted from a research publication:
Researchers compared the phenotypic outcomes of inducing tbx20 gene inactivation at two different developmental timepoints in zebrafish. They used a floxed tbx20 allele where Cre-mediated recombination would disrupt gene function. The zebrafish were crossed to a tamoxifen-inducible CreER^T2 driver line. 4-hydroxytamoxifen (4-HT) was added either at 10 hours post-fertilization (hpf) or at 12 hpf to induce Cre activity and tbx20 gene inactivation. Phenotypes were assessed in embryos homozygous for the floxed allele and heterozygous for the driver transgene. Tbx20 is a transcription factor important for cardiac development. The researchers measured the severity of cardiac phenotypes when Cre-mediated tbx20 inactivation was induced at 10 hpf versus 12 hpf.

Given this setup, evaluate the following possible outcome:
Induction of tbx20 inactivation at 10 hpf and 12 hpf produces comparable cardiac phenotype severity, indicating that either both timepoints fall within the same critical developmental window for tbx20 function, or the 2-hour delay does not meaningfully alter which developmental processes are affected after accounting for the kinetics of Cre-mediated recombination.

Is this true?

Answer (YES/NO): NO